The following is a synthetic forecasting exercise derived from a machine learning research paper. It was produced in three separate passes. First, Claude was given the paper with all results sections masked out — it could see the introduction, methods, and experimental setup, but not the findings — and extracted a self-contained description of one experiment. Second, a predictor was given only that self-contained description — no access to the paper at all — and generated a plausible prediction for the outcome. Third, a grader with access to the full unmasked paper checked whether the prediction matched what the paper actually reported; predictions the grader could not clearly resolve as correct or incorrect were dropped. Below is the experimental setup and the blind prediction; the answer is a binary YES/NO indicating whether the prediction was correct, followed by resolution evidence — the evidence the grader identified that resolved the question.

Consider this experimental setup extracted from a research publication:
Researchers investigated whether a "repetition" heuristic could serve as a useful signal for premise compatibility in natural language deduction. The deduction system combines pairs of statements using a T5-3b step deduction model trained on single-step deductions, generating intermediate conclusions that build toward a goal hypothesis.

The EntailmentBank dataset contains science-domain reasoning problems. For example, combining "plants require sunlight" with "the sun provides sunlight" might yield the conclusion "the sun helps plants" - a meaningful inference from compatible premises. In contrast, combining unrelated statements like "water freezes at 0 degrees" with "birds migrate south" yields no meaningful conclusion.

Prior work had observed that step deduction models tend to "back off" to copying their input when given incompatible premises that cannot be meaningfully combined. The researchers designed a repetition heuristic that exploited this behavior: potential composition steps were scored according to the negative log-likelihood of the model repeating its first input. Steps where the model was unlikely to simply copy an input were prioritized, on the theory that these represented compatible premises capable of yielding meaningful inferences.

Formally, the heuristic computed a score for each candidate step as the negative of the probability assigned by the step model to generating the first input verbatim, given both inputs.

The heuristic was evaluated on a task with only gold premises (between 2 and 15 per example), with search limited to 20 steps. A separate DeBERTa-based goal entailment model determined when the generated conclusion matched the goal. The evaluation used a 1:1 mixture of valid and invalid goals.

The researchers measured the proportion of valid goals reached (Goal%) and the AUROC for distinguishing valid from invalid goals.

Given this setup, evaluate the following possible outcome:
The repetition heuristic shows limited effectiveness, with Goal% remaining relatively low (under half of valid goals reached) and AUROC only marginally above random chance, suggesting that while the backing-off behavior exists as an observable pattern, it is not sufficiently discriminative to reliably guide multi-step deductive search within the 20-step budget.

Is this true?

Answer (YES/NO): NO